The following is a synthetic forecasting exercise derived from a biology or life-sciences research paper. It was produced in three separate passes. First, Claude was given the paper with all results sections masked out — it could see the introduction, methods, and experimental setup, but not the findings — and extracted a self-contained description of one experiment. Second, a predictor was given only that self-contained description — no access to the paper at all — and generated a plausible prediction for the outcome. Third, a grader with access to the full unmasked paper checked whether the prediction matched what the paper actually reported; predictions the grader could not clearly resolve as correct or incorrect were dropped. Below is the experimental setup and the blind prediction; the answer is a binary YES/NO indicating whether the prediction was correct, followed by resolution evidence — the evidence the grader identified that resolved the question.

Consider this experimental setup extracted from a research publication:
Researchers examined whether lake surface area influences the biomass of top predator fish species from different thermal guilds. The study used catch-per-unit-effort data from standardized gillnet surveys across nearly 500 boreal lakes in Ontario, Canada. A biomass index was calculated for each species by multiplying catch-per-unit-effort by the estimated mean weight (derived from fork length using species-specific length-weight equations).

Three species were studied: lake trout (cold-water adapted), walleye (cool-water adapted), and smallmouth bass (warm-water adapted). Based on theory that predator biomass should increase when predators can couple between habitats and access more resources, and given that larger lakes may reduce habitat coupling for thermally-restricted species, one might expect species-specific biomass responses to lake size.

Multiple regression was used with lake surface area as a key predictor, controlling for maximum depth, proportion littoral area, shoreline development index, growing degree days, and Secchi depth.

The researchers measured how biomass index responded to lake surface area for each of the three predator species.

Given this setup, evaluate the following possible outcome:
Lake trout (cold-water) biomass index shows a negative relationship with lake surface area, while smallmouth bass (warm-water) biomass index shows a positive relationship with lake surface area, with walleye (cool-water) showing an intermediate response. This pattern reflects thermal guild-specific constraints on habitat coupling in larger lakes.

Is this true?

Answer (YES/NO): NO